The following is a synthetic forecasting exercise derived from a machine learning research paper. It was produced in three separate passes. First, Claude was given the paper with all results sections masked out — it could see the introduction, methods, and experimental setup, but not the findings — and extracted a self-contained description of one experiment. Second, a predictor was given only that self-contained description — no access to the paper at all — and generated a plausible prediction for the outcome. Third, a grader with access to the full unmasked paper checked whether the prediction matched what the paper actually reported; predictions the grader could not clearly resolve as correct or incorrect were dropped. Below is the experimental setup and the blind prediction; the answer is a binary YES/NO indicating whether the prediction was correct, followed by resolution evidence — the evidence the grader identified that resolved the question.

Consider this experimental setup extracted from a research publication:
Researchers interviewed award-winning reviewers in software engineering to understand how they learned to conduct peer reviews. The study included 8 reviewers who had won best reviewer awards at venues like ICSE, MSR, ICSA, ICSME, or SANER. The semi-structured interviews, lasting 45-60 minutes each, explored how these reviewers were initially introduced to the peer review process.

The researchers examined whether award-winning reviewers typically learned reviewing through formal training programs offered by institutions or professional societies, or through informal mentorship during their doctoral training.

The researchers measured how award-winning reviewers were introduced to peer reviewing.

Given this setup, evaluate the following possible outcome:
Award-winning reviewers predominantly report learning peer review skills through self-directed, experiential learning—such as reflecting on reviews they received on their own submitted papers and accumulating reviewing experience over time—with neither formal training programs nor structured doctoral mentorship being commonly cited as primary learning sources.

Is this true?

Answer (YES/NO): NO